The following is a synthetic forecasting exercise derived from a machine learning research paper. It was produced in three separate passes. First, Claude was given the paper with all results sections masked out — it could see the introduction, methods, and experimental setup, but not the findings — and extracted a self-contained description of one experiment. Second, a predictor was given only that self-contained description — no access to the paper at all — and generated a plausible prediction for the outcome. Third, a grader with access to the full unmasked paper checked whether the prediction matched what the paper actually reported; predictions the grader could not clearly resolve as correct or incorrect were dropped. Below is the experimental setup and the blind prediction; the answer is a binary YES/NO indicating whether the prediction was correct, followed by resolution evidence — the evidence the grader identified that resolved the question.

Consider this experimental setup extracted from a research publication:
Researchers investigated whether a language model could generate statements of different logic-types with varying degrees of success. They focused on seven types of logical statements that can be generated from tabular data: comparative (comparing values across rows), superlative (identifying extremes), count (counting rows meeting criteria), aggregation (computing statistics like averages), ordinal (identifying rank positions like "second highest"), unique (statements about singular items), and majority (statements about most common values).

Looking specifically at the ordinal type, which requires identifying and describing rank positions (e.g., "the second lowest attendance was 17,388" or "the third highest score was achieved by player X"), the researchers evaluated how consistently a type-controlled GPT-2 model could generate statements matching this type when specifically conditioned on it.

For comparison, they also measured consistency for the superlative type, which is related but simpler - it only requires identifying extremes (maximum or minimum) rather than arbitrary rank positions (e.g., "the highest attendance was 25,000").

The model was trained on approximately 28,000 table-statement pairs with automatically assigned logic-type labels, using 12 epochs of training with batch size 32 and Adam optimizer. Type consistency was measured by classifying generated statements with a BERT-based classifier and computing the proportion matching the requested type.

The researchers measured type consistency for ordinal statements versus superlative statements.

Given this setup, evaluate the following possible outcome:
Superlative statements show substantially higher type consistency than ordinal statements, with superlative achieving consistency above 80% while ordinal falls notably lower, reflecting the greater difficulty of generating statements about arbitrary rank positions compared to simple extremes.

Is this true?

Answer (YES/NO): YES